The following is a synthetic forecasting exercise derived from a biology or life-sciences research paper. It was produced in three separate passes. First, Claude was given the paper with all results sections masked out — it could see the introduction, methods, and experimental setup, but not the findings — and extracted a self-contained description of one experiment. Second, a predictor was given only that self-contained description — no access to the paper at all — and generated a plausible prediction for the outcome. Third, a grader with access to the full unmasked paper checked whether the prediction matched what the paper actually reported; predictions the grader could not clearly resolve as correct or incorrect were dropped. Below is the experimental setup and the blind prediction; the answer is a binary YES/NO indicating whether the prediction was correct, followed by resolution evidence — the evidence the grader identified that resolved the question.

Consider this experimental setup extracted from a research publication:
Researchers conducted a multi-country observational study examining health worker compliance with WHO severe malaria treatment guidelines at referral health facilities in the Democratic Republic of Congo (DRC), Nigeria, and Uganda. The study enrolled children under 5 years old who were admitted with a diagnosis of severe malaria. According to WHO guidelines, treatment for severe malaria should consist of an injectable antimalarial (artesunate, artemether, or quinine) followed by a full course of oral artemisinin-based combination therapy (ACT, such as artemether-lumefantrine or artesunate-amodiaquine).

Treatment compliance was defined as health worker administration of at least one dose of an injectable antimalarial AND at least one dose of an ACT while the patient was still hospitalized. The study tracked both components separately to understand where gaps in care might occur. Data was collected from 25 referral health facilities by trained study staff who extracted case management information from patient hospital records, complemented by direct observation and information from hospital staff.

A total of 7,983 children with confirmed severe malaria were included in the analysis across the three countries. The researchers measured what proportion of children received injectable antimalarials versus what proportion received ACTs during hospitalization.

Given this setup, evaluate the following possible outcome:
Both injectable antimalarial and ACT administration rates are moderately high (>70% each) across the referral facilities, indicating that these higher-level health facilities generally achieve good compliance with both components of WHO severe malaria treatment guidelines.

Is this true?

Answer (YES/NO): NO